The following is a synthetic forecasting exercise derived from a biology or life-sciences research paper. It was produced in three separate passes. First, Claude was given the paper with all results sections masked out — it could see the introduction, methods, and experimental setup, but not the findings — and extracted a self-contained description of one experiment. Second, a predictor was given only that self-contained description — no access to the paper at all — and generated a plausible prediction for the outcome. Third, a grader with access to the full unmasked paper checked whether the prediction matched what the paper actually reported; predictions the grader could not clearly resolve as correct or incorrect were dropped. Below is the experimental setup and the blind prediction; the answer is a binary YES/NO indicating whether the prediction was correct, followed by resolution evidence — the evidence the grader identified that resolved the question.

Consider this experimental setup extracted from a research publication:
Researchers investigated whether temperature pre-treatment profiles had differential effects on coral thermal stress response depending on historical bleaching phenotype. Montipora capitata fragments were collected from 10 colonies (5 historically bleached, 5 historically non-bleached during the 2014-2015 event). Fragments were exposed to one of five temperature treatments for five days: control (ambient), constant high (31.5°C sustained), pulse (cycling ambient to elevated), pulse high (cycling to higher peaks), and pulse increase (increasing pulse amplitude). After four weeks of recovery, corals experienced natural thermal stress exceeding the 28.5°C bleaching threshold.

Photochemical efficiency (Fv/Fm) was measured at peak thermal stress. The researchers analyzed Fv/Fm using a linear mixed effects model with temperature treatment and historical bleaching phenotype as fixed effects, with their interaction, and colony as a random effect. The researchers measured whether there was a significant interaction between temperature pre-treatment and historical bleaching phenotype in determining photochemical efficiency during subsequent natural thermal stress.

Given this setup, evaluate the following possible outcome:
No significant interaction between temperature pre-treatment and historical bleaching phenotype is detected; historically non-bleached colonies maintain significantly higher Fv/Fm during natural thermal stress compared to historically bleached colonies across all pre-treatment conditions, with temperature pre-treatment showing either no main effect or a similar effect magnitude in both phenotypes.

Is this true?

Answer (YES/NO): NO